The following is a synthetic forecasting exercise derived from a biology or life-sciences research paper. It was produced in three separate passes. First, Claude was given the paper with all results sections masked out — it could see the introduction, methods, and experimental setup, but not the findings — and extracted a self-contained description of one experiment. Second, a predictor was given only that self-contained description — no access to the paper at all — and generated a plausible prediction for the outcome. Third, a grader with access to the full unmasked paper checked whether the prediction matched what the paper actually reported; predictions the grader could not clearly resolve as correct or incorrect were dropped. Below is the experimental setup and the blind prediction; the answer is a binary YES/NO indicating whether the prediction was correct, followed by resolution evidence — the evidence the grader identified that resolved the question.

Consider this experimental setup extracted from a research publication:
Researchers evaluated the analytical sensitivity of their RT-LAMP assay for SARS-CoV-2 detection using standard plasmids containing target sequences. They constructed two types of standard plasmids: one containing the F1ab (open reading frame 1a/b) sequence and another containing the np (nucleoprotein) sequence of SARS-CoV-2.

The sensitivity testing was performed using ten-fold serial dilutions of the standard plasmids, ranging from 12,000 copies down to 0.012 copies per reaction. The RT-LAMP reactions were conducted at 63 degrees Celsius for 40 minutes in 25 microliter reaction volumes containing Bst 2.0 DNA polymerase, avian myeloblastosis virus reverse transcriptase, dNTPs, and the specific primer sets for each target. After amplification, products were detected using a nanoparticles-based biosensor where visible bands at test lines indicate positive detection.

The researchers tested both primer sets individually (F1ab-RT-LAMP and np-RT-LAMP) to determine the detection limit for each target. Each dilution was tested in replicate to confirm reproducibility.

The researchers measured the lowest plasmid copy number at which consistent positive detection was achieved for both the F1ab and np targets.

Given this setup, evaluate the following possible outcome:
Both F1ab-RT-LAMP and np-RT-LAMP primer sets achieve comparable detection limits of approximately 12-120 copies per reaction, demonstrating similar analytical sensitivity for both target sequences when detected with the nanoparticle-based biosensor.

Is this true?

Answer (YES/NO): YES